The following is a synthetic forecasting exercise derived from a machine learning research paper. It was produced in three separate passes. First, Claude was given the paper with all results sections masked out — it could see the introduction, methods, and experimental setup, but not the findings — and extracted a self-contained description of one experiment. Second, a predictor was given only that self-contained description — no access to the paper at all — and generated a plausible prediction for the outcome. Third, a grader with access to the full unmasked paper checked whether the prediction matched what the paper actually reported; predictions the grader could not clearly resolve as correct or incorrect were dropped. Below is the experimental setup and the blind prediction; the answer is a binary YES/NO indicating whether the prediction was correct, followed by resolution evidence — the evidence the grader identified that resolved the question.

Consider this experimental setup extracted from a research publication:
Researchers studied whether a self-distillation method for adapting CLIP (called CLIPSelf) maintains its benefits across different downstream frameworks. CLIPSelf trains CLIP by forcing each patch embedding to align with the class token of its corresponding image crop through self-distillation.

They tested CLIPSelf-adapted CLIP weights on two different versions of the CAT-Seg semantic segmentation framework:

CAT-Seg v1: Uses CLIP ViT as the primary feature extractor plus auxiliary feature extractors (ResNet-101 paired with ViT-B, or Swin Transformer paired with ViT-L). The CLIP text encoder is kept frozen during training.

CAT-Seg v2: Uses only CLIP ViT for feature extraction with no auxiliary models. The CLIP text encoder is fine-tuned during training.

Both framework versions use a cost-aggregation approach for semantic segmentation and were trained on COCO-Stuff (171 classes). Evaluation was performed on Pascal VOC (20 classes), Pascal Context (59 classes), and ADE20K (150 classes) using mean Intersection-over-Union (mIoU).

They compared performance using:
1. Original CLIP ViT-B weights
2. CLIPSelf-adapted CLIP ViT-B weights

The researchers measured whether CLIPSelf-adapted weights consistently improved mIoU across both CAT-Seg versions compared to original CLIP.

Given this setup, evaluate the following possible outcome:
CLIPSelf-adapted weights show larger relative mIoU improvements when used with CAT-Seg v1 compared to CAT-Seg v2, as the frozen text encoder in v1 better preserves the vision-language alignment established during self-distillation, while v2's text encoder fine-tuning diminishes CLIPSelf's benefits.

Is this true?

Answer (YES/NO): YES